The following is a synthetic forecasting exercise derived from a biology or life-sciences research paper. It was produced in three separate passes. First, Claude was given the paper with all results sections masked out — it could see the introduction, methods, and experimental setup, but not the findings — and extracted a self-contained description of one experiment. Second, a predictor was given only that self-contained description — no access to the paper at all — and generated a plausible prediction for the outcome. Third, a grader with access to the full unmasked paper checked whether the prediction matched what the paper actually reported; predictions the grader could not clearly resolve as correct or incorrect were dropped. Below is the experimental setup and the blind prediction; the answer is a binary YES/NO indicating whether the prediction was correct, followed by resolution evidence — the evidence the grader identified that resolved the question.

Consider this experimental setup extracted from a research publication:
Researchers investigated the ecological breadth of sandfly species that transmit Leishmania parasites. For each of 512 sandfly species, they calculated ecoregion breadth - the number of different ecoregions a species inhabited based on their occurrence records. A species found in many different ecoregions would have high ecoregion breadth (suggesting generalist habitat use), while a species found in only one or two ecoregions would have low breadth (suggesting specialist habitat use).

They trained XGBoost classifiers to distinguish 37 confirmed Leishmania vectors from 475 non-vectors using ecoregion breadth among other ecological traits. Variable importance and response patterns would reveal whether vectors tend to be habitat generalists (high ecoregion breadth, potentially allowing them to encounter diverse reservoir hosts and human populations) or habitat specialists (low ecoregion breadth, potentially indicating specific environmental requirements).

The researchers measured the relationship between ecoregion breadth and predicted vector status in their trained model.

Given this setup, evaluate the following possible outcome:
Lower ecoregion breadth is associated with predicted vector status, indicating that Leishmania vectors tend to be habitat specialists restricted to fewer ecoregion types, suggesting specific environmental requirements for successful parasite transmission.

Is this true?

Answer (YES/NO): NO